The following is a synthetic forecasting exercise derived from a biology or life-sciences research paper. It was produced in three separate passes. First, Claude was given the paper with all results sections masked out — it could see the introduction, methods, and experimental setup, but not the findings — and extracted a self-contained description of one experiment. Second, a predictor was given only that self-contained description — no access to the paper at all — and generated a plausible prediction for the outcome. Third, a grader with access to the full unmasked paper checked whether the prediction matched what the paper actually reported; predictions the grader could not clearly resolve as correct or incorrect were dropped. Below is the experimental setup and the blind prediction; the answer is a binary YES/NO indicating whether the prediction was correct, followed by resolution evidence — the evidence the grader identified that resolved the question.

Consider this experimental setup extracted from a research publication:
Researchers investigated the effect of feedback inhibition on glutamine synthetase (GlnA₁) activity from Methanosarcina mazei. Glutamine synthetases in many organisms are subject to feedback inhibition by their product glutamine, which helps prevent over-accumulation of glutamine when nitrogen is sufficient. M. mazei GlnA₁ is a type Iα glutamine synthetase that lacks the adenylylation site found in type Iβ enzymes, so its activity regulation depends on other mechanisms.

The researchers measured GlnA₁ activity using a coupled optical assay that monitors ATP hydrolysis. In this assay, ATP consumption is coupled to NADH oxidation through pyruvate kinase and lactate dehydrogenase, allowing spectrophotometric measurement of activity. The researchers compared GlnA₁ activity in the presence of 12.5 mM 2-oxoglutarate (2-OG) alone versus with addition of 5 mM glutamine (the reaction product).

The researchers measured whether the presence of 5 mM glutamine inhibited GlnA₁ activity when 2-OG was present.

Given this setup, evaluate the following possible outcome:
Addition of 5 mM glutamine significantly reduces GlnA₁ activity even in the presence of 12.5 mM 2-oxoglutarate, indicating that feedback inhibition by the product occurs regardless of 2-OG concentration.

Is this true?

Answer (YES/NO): YES